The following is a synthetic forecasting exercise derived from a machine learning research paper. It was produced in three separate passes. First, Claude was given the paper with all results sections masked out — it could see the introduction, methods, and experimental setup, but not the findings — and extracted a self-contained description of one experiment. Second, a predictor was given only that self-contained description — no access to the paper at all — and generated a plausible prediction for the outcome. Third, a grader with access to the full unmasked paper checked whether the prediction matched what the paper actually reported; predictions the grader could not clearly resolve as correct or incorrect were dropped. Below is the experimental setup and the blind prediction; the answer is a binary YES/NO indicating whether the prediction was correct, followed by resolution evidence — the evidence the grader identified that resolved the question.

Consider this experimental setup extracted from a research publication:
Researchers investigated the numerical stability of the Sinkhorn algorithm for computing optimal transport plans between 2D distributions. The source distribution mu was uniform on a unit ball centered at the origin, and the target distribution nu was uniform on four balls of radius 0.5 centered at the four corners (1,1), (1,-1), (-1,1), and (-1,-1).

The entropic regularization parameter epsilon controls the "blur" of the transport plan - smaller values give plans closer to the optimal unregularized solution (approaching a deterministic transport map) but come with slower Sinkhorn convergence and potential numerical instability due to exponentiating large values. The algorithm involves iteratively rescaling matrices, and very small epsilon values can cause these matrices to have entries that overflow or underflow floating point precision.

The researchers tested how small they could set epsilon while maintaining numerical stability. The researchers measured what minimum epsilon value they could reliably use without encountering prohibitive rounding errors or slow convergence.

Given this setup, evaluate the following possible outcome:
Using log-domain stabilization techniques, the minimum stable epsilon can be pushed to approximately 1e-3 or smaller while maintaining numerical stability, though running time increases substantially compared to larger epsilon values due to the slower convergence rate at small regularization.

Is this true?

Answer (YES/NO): NO